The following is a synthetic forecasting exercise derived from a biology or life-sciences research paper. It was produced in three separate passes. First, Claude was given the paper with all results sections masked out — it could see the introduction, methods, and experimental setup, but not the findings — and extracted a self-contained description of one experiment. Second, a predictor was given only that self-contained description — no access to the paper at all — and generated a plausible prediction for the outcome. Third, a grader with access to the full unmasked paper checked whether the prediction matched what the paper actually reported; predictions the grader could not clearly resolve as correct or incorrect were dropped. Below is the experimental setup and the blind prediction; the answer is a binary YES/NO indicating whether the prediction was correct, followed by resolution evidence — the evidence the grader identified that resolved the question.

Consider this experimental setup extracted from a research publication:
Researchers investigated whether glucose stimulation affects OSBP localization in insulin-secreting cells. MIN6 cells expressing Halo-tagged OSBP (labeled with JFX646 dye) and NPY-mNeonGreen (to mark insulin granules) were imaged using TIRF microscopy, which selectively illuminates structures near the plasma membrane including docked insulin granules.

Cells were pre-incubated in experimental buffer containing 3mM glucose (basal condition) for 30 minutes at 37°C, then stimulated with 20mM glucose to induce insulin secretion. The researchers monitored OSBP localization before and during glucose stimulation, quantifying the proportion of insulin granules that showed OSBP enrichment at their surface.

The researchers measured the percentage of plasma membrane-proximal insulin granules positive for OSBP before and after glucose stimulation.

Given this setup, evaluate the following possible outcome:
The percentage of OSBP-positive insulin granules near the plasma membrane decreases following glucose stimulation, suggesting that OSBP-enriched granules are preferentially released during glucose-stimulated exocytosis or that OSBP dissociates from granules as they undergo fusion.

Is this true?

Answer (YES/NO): NO